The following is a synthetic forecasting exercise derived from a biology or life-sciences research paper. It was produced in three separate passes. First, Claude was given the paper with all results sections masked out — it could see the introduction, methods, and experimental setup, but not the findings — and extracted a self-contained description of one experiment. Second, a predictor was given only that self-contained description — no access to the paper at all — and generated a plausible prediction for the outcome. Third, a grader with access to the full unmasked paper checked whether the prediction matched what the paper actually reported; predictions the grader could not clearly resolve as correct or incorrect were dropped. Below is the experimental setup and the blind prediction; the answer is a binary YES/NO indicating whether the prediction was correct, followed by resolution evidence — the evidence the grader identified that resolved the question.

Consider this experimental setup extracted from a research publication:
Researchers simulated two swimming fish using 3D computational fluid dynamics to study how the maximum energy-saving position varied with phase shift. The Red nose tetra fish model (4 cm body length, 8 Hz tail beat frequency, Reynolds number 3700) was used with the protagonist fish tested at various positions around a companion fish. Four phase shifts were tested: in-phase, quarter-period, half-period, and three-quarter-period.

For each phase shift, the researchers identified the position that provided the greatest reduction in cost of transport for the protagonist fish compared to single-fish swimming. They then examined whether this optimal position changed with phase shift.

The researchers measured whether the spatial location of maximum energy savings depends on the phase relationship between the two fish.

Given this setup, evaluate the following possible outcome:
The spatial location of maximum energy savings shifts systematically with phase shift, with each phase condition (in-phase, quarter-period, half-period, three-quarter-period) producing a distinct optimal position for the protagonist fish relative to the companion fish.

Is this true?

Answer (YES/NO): NO